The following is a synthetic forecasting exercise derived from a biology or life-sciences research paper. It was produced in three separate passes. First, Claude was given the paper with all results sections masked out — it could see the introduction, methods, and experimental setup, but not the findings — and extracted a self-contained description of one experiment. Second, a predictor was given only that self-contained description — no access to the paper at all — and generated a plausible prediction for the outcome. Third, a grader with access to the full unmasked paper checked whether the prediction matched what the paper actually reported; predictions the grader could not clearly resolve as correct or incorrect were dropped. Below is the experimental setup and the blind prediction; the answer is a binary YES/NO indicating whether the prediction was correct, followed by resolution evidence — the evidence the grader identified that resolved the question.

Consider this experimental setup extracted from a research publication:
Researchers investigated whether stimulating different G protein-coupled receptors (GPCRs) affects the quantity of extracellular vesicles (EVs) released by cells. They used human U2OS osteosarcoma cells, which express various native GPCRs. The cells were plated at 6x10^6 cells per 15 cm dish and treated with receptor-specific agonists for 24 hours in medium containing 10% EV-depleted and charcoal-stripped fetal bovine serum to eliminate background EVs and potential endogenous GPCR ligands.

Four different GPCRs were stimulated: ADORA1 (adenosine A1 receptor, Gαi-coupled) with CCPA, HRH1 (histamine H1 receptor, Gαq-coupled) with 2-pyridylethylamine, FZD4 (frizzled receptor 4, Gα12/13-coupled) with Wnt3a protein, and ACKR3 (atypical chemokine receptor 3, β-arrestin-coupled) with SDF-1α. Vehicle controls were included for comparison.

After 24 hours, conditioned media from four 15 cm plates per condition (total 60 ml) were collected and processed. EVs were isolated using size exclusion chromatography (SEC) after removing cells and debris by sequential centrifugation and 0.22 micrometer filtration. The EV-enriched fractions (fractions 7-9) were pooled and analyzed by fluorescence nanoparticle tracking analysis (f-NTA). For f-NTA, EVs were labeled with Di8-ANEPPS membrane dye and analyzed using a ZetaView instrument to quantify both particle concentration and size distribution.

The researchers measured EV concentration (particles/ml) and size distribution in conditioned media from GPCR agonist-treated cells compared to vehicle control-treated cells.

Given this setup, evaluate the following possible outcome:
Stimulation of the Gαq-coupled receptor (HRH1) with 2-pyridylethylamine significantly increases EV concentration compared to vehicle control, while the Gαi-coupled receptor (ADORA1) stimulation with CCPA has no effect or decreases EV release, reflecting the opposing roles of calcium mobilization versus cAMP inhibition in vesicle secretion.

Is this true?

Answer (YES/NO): NO